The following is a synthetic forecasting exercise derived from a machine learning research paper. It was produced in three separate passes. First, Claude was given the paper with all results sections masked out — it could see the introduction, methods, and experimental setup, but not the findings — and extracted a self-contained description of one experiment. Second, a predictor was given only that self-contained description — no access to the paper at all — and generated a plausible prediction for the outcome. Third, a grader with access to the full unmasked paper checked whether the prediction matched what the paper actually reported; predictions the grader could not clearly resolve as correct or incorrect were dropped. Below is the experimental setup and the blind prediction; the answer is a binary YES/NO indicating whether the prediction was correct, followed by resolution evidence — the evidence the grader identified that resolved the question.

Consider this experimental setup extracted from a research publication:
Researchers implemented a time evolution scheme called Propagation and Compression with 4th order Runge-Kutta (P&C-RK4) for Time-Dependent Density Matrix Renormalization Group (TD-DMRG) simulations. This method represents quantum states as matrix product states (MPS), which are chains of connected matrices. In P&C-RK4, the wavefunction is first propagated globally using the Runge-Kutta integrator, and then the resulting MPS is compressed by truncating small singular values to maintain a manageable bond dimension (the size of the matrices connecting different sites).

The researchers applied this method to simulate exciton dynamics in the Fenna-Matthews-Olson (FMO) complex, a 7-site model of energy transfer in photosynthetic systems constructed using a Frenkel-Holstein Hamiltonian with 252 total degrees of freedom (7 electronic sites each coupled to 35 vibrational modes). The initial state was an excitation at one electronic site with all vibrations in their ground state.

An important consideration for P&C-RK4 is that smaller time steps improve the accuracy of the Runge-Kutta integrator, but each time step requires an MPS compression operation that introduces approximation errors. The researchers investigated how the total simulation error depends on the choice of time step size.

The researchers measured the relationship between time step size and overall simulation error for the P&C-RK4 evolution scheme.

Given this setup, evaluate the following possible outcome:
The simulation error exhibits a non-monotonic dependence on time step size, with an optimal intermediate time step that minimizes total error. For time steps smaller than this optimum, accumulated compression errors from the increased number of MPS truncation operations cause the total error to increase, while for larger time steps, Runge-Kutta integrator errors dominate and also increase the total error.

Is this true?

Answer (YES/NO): YES